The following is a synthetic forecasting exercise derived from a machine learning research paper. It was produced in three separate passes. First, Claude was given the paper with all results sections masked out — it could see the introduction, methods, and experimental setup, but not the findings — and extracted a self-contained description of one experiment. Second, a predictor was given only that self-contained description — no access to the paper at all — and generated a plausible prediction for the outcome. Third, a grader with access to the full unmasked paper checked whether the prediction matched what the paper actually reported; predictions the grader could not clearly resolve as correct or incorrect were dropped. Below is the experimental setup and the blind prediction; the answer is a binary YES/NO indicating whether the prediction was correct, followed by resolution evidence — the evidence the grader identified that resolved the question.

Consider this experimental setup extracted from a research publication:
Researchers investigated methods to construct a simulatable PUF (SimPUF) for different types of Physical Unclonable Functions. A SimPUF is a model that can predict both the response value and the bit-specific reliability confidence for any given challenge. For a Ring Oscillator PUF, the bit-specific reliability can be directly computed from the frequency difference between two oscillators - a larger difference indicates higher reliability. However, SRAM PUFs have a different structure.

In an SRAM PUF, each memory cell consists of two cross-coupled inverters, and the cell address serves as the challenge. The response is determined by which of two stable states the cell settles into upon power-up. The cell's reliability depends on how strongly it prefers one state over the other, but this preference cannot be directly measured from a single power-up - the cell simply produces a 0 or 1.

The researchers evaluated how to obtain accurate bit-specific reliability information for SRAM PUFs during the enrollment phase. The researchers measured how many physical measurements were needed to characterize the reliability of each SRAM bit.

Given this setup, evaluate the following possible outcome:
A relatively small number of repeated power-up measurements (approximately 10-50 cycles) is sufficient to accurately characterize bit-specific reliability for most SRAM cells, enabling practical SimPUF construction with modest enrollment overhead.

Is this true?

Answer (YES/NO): NO